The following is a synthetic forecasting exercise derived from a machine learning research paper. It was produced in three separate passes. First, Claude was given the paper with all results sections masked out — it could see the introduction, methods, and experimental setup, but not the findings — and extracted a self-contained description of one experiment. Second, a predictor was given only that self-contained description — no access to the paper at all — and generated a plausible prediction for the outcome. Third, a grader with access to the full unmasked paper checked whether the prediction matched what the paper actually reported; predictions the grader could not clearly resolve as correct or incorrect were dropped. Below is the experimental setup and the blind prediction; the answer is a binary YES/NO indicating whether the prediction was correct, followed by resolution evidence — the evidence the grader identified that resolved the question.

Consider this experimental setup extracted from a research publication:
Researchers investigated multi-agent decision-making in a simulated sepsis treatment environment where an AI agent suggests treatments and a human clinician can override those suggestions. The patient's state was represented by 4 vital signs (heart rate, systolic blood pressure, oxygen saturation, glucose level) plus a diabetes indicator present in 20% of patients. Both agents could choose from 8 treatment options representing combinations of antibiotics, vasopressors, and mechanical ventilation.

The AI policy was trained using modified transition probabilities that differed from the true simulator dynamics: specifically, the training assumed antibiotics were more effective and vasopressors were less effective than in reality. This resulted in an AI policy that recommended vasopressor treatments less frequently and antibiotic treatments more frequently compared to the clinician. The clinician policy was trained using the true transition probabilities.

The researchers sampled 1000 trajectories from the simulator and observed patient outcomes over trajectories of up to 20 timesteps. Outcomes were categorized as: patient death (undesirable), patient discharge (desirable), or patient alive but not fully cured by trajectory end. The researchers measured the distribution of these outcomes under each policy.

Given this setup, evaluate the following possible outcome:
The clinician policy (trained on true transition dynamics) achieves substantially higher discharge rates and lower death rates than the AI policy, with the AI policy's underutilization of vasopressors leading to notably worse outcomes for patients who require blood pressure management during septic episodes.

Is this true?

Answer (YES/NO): NO